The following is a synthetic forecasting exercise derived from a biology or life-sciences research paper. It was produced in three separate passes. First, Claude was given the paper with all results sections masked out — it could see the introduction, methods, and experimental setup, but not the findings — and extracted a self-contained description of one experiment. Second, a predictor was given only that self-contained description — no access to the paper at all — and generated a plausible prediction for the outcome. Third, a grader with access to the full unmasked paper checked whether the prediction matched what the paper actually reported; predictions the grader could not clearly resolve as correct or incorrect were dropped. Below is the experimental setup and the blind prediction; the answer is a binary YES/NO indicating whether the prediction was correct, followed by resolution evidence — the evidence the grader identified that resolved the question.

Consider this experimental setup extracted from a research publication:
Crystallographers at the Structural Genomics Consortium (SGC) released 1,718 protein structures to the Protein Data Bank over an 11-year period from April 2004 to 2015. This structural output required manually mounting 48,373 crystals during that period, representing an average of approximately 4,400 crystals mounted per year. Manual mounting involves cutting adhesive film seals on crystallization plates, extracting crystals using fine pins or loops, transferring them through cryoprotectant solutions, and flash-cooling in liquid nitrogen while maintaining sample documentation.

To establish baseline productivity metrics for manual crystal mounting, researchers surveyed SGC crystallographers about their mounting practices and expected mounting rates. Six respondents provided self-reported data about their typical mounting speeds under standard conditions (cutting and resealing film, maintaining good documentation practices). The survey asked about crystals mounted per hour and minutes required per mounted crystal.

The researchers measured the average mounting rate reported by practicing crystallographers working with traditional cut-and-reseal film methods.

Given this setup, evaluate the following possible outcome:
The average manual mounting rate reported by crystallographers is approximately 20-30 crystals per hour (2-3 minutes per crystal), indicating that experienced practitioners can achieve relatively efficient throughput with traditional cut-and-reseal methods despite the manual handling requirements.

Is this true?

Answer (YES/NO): NO